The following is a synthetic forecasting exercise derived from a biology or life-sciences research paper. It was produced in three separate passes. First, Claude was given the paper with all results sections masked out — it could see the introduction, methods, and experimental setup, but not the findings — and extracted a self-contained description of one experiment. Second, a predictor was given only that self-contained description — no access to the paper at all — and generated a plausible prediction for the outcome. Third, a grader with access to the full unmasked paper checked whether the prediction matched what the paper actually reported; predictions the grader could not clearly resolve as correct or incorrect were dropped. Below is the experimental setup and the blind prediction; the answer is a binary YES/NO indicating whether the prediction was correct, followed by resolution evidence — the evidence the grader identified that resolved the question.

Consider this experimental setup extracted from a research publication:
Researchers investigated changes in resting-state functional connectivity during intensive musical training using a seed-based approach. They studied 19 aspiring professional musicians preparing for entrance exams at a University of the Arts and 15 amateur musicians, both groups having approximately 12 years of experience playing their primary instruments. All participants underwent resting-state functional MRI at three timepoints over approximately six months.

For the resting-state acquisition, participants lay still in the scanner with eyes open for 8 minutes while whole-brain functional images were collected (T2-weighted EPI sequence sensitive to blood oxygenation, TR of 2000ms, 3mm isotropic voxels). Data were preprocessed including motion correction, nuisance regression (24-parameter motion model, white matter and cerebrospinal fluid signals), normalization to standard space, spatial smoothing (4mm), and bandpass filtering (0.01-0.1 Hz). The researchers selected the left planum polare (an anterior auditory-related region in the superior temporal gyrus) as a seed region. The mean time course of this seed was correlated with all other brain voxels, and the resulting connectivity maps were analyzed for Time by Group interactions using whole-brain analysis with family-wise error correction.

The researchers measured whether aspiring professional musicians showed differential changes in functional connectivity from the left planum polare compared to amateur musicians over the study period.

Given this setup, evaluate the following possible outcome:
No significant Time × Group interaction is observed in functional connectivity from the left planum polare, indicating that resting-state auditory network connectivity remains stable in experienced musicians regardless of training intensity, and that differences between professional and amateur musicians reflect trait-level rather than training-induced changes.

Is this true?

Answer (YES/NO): NO